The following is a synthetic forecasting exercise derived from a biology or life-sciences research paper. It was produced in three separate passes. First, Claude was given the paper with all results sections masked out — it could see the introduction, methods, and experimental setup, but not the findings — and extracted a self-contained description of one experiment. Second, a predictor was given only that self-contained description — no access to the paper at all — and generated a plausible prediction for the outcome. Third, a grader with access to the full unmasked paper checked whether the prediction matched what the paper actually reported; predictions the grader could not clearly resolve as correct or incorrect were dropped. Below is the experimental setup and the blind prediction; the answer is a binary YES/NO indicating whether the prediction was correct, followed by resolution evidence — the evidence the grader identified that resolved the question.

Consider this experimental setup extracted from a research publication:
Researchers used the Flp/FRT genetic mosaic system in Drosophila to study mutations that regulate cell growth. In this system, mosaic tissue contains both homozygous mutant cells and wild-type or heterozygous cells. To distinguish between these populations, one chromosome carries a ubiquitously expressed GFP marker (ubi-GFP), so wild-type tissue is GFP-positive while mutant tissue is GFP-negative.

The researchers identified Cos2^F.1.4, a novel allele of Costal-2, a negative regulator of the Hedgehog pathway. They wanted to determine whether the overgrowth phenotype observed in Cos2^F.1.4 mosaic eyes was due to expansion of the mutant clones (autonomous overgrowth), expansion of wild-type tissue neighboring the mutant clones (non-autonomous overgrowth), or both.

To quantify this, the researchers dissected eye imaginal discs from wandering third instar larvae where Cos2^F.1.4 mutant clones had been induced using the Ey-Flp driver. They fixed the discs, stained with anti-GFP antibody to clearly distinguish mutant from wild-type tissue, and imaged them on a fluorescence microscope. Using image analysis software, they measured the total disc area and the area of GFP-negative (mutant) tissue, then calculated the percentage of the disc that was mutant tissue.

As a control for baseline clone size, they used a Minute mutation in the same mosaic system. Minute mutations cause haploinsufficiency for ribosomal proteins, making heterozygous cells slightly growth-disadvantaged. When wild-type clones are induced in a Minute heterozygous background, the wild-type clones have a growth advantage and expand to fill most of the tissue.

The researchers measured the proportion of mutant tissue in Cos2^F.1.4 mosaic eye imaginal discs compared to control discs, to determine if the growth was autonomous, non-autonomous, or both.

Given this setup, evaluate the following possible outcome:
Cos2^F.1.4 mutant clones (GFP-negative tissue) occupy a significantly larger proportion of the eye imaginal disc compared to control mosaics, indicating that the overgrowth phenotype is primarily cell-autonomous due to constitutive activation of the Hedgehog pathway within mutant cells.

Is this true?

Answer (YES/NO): NO